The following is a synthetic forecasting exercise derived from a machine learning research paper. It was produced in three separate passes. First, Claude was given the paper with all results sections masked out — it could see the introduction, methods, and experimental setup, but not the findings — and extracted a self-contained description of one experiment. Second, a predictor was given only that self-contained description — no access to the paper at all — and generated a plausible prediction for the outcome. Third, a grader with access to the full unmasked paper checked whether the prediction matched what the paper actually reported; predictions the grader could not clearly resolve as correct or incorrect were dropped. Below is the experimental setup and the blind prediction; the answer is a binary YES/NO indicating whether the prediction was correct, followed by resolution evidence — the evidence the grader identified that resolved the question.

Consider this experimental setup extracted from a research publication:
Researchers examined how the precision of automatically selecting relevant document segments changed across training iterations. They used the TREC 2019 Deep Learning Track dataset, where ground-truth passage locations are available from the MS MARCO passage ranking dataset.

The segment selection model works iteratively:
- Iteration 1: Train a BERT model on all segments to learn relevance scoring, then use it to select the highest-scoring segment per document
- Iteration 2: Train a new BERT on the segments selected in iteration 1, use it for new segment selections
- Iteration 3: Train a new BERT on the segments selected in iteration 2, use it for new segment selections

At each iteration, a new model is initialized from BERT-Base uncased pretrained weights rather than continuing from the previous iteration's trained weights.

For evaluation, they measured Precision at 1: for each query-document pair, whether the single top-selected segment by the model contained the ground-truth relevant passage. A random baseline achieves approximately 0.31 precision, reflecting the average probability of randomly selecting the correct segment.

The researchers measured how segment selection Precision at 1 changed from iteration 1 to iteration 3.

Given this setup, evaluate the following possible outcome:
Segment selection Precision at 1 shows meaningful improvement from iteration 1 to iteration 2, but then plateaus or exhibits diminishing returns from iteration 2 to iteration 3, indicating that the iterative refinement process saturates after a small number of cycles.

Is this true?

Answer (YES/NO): NO